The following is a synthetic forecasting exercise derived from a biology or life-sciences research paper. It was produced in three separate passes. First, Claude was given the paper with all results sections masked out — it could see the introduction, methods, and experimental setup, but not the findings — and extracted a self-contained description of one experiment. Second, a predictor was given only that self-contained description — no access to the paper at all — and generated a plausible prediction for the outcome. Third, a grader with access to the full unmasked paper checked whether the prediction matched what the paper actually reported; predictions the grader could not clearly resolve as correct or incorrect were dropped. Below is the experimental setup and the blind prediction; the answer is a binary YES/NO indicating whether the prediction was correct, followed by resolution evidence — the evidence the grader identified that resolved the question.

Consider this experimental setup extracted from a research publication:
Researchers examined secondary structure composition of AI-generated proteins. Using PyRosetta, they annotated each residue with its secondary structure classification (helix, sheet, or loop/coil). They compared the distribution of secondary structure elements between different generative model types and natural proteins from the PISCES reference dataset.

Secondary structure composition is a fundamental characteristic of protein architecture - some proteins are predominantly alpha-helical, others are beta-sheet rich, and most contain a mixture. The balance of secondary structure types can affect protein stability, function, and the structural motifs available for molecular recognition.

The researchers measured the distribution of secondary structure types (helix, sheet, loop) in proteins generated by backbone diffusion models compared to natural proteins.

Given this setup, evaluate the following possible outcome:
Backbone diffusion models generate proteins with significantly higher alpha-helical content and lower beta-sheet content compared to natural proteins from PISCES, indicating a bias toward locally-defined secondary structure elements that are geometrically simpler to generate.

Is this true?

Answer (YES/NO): NO